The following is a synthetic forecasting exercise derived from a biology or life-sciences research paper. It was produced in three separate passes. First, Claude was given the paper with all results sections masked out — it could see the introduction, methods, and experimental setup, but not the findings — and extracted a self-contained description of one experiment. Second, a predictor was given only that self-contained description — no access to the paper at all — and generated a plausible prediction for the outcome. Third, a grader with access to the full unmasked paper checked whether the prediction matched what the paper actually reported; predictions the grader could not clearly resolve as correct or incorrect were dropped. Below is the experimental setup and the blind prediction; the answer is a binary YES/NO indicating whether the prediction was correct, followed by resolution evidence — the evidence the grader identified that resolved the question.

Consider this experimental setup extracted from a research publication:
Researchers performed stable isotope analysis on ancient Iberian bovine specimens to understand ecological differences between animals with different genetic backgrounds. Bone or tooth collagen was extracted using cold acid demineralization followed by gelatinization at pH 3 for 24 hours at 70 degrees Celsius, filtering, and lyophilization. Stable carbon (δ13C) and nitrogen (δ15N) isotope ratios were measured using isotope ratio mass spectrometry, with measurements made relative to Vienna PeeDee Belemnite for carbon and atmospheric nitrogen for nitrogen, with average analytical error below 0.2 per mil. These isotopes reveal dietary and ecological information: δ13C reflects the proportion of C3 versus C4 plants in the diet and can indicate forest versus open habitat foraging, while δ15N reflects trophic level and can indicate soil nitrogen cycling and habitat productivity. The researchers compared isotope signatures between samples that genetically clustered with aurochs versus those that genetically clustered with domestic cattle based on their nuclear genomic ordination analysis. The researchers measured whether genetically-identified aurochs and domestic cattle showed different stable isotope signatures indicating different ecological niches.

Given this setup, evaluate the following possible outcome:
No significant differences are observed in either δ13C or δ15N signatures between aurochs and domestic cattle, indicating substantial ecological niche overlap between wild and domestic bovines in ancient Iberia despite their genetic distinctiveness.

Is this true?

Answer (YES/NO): NO